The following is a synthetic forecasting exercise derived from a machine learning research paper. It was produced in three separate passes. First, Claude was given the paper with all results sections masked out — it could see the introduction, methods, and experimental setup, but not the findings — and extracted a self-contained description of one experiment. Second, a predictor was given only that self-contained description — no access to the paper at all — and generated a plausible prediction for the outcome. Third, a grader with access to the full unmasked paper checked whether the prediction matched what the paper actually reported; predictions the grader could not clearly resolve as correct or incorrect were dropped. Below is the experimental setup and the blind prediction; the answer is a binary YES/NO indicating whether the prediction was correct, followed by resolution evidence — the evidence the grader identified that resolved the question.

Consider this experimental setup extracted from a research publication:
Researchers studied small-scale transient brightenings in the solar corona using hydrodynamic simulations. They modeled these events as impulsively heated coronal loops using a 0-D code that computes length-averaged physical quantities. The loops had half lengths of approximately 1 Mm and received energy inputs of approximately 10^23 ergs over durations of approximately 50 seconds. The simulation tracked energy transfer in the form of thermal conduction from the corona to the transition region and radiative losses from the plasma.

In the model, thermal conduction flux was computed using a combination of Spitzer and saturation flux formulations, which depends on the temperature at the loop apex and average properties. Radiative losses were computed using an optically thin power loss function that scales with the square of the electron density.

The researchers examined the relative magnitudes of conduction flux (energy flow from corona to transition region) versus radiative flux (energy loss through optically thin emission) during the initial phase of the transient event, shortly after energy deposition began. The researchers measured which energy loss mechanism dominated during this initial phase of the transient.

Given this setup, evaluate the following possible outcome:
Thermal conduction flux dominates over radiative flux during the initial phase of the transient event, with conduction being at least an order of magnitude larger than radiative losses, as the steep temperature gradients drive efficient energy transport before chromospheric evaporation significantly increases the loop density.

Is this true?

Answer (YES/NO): NO